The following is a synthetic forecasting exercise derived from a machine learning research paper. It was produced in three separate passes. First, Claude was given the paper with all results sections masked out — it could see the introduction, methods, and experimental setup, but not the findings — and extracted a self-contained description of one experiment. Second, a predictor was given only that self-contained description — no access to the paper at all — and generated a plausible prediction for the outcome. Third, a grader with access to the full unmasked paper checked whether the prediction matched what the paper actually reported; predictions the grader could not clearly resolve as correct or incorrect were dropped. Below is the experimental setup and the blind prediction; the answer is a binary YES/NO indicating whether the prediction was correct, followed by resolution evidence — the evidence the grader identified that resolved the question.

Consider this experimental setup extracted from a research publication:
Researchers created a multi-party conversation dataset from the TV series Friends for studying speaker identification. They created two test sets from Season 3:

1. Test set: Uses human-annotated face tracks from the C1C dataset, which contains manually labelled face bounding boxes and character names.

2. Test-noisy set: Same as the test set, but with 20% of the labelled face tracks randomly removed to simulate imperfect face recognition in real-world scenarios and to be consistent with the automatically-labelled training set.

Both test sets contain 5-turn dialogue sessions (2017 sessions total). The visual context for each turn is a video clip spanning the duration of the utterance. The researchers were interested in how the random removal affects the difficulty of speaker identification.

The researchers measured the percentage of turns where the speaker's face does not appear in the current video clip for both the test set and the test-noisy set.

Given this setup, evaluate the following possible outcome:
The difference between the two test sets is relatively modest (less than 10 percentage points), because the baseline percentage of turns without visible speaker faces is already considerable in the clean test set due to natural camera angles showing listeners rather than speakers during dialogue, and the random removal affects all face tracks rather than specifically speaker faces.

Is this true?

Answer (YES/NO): NO